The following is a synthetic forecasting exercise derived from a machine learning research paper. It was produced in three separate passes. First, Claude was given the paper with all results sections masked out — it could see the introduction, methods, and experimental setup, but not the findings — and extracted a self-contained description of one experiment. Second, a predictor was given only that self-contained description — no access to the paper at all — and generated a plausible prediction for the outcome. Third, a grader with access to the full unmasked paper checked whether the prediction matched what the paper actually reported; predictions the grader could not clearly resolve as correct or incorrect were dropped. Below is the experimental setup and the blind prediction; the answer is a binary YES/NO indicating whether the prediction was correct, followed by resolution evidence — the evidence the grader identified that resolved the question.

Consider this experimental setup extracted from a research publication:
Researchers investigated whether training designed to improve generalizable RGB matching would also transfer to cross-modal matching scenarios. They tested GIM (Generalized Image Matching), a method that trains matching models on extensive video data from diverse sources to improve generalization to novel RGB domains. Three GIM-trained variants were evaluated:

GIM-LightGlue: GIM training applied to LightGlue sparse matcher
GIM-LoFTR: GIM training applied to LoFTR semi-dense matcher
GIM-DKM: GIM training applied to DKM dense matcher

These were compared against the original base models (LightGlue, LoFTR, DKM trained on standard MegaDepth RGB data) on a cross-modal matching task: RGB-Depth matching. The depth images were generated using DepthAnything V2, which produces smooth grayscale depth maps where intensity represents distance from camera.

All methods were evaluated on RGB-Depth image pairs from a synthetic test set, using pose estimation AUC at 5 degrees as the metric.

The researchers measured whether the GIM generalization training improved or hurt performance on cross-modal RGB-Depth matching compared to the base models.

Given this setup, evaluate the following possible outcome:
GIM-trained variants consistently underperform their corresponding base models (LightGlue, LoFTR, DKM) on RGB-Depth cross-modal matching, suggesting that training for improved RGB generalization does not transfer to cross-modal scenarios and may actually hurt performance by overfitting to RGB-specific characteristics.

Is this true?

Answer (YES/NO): NO